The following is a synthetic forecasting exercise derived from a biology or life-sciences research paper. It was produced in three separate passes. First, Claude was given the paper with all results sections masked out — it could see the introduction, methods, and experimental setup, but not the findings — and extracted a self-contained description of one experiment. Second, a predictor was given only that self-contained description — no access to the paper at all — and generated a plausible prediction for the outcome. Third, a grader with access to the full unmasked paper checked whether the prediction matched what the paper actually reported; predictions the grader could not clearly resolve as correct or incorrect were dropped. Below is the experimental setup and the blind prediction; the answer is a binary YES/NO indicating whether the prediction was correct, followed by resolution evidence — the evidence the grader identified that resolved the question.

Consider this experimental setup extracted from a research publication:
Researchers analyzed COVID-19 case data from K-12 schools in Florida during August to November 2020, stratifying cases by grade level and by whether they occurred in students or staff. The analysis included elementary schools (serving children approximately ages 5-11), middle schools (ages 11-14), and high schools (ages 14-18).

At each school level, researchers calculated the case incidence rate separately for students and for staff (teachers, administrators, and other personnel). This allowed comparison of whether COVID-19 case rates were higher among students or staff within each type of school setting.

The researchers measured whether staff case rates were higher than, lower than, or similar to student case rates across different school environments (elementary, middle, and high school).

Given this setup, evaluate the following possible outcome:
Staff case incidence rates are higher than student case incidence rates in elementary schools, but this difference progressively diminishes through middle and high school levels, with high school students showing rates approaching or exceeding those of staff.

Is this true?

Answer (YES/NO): YES